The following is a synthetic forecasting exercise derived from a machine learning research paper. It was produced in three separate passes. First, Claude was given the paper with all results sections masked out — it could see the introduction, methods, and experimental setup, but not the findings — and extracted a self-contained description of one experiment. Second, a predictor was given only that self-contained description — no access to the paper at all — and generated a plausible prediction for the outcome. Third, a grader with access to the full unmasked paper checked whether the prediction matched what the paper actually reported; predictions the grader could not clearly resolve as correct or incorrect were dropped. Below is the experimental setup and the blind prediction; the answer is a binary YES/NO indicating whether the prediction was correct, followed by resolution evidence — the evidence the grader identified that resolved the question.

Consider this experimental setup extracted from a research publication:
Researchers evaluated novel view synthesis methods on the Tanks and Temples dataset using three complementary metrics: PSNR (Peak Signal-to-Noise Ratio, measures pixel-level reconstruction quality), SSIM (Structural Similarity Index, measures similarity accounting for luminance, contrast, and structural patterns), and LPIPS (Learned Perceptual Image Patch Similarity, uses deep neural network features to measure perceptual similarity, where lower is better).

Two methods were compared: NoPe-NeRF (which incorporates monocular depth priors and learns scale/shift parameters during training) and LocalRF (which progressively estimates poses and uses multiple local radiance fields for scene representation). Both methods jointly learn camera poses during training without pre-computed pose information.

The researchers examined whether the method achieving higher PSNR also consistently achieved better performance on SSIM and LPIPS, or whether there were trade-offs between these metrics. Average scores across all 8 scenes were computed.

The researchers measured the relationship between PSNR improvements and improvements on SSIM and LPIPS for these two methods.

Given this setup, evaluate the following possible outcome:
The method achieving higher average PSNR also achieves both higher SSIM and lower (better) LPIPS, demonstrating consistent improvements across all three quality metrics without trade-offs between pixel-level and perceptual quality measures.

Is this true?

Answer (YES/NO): YES